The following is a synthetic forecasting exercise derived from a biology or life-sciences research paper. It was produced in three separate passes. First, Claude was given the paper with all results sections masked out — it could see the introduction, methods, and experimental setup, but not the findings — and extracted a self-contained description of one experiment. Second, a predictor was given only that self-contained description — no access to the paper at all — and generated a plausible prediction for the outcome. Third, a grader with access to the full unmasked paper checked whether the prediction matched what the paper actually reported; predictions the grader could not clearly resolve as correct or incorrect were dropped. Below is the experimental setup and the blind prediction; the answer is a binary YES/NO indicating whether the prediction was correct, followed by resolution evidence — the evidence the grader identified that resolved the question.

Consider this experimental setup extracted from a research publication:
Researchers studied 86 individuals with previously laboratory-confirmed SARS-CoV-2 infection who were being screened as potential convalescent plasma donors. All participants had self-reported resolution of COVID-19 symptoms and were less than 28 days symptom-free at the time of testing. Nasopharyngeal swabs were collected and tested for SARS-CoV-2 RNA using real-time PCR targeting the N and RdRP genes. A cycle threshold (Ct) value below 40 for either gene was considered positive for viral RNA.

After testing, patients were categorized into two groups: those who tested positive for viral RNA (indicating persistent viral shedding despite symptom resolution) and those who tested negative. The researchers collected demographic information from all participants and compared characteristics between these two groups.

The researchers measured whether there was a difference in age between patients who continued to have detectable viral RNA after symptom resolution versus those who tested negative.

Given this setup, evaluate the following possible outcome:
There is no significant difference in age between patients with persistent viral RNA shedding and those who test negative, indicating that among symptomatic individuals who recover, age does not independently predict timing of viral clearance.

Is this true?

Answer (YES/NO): NO